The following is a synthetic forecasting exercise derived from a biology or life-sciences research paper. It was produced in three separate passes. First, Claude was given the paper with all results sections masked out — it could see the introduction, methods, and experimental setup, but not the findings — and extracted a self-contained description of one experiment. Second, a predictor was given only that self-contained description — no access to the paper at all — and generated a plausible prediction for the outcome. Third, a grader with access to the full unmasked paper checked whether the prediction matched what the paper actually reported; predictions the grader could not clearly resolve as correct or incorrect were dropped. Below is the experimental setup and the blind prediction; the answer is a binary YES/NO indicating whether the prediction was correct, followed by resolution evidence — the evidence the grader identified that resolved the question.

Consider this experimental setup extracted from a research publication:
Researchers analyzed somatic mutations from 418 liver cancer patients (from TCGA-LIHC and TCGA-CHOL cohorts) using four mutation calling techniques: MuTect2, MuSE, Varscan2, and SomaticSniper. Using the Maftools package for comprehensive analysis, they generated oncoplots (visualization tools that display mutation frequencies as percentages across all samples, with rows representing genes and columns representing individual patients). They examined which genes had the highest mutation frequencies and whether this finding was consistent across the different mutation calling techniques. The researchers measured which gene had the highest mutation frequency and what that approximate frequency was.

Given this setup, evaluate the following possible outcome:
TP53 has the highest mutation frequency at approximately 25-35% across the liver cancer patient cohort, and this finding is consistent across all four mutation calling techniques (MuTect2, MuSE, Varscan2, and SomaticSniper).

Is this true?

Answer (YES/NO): NO